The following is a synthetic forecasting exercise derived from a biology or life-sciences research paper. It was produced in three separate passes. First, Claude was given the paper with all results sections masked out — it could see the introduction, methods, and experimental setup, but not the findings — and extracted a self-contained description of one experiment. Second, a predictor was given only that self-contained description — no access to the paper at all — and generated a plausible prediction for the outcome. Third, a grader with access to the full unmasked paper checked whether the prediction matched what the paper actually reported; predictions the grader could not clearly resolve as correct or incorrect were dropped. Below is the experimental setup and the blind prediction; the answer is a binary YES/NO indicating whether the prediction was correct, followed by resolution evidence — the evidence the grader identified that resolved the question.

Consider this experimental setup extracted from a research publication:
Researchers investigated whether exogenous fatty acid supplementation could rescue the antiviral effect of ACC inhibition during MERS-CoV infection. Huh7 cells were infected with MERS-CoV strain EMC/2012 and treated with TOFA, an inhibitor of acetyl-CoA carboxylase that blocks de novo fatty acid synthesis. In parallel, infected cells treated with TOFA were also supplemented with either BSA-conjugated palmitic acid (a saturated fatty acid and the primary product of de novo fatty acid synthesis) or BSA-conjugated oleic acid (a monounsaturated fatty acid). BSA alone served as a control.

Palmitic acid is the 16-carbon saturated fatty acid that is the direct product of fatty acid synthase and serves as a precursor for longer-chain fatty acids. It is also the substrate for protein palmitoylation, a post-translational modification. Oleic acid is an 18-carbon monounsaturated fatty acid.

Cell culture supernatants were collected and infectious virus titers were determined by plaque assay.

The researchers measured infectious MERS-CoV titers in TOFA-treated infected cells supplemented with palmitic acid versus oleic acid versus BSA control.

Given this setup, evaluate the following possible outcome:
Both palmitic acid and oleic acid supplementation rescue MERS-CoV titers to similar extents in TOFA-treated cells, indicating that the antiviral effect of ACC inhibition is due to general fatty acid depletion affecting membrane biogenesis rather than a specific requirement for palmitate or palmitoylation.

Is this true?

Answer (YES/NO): NO